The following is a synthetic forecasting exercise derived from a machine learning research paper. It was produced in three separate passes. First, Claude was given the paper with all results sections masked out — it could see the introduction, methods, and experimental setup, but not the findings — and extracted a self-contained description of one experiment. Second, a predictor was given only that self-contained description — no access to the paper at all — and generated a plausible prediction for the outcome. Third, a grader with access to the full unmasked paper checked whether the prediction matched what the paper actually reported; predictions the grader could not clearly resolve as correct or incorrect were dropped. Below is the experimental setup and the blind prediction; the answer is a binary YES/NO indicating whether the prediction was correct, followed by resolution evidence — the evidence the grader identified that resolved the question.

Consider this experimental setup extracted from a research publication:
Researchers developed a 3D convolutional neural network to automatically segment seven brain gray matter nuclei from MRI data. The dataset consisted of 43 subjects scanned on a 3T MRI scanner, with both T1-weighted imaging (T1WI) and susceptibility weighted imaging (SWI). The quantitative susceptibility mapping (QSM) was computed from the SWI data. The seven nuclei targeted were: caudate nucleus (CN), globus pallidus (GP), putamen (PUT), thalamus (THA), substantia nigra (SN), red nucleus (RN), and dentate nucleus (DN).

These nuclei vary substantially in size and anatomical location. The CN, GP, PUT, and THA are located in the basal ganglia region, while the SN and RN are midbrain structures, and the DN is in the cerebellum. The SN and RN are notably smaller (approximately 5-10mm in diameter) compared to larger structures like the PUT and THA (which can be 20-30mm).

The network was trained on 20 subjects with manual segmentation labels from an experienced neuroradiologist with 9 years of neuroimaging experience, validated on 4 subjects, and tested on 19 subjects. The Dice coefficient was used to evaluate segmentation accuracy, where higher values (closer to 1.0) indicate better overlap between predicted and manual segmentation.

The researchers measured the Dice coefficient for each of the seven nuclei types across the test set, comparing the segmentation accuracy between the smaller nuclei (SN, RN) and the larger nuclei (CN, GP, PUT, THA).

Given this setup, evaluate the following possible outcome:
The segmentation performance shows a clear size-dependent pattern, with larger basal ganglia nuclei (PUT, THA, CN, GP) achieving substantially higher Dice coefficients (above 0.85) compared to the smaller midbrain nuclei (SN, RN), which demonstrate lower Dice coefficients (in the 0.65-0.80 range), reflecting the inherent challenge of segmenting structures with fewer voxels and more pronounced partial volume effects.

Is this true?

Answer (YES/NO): NO